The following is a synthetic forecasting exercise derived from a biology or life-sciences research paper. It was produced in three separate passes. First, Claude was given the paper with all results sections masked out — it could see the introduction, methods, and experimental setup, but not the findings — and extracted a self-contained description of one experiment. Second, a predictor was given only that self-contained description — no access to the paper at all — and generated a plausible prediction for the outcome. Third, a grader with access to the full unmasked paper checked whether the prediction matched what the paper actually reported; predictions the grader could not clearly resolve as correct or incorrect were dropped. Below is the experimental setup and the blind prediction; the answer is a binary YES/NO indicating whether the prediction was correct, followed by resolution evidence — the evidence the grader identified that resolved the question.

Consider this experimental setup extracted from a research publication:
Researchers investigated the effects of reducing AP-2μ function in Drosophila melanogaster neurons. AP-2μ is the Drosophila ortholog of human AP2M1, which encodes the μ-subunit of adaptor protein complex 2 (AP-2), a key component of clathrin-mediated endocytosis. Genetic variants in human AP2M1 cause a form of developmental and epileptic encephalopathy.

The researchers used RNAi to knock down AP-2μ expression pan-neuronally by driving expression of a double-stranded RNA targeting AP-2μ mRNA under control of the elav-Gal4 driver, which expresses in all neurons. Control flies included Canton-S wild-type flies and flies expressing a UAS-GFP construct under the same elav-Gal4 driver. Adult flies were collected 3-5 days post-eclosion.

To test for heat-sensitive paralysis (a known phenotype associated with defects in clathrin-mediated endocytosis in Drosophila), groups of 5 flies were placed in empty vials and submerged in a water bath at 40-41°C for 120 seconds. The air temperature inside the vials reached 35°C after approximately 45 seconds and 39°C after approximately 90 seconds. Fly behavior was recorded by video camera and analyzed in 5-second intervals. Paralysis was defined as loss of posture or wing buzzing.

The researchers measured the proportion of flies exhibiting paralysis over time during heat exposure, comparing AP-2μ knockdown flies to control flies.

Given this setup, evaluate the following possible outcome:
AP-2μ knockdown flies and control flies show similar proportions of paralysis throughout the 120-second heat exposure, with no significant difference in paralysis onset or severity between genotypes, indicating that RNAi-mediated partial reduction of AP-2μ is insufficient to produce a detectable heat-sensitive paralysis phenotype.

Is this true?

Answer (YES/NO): NO